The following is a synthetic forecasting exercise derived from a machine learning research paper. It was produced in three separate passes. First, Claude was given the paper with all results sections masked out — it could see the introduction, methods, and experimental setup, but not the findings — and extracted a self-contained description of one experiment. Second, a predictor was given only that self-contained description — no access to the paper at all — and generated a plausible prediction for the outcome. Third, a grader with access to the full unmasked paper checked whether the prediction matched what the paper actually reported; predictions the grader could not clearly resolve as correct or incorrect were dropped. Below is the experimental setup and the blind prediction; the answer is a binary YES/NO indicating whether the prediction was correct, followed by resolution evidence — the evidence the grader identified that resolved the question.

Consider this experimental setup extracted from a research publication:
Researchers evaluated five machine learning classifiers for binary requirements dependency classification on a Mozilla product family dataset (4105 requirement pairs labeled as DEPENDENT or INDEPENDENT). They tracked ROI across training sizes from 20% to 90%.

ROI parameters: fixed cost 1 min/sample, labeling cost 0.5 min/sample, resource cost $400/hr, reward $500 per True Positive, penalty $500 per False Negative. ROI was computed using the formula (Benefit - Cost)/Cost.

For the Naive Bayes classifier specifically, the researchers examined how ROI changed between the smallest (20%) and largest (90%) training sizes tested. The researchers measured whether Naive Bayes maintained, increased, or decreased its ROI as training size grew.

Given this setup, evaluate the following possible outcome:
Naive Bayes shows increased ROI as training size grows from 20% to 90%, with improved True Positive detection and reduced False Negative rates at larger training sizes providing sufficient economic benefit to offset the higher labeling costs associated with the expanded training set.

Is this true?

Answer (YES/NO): NO